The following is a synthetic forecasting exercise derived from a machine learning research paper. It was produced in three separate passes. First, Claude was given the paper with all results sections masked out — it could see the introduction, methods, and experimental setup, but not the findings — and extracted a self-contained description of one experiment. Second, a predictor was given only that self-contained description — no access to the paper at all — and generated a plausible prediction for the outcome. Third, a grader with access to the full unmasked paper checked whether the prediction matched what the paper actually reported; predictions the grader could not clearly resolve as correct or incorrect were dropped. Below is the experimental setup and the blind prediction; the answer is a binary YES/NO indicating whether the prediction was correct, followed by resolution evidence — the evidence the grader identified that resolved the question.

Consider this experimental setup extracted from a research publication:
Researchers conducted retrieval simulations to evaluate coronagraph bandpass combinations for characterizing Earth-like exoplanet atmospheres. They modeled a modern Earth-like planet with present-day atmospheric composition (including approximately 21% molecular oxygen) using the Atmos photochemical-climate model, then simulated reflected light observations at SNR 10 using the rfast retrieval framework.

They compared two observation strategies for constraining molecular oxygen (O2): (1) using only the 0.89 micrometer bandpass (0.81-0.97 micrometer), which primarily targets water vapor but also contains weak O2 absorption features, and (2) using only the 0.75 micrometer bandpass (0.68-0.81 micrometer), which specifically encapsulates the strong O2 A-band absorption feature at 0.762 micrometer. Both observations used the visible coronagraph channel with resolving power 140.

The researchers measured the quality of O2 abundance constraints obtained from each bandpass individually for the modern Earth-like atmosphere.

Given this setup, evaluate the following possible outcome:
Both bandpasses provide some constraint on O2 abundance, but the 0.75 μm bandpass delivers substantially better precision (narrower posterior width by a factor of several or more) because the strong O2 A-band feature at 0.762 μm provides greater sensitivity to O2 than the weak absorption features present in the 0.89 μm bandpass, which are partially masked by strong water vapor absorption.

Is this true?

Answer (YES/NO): NO